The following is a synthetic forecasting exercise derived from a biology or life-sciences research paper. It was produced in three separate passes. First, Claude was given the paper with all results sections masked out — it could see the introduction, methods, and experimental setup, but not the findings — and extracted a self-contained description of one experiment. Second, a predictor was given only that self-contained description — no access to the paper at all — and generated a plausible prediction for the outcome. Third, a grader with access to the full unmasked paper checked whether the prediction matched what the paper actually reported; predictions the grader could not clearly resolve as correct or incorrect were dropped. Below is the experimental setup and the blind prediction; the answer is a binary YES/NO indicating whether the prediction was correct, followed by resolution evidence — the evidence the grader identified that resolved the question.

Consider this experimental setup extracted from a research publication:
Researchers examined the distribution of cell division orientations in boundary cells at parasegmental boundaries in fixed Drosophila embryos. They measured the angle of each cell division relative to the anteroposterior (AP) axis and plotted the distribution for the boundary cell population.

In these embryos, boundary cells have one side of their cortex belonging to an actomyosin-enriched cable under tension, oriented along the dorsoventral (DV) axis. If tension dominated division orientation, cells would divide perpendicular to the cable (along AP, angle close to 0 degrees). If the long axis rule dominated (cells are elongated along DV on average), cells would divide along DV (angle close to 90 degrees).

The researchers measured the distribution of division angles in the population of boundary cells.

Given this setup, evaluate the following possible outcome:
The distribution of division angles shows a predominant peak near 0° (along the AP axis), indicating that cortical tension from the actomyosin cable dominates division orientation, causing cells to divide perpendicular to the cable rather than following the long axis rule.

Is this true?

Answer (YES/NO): YES